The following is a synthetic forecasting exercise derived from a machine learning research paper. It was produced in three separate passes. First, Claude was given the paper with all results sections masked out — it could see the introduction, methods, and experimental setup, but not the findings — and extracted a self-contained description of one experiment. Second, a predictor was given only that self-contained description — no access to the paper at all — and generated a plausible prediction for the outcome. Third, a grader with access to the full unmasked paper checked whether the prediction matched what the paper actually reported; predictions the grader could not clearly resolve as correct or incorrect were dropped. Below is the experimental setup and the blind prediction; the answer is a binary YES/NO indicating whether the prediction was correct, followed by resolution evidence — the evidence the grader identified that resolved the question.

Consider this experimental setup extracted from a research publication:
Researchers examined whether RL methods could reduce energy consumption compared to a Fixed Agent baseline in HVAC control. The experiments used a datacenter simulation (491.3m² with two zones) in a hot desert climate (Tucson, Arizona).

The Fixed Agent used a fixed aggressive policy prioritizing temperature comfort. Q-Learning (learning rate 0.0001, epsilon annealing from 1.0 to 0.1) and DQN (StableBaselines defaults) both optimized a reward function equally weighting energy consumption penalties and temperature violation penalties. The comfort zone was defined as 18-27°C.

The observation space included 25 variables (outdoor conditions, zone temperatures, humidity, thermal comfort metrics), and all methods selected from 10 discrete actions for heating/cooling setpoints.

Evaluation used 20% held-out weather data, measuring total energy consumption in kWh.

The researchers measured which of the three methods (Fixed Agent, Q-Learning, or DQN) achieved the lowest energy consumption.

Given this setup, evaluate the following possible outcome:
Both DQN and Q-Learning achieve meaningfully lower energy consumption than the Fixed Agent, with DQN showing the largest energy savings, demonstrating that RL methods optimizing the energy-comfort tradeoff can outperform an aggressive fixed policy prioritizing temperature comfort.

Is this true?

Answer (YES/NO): NO